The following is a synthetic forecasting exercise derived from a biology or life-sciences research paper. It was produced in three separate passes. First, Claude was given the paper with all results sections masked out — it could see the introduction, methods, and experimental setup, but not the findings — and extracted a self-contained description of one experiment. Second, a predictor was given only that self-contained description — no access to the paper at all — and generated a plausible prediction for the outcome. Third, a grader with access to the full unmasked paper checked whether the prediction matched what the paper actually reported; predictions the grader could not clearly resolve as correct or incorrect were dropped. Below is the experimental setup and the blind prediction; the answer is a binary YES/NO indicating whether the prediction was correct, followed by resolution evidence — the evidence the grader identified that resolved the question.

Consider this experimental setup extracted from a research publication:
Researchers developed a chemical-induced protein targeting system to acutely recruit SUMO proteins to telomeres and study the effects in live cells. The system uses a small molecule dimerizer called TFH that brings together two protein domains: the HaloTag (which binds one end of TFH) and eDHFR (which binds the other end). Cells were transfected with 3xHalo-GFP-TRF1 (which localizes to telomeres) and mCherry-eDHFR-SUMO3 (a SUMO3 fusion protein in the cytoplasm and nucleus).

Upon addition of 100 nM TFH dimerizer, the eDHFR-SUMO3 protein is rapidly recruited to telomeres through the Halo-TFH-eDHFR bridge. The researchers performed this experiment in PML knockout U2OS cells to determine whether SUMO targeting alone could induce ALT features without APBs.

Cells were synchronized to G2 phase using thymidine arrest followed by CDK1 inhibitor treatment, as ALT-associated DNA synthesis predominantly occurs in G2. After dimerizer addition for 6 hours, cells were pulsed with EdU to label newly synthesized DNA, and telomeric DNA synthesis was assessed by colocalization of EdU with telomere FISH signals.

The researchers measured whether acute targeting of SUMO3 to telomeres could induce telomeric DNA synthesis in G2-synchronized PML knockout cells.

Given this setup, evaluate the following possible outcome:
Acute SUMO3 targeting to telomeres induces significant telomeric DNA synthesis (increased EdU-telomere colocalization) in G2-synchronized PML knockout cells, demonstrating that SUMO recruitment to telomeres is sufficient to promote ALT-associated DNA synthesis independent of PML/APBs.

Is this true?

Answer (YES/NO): YES